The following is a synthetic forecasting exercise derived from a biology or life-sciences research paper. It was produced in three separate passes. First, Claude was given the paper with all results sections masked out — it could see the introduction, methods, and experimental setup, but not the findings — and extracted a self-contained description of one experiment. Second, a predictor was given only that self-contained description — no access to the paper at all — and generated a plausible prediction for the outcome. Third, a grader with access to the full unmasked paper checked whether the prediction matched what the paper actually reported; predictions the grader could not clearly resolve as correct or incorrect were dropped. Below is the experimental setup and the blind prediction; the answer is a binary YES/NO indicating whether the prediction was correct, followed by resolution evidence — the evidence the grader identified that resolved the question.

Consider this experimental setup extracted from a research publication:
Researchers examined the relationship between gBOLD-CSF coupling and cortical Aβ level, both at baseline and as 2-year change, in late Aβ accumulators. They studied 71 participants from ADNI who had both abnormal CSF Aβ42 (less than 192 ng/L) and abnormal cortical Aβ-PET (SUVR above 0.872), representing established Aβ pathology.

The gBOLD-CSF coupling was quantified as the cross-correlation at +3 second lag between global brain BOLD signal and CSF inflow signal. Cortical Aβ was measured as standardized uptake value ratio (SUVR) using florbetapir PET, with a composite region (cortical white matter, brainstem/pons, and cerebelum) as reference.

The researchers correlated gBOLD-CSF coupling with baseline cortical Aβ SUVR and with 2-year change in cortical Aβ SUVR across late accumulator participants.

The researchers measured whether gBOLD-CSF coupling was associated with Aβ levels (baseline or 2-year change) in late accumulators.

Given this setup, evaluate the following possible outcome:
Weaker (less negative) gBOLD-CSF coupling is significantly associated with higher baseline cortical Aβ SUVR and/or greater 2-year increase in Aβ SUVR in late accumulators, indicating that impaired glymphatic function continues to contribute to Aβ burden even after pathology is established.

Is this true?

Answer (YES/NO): NO